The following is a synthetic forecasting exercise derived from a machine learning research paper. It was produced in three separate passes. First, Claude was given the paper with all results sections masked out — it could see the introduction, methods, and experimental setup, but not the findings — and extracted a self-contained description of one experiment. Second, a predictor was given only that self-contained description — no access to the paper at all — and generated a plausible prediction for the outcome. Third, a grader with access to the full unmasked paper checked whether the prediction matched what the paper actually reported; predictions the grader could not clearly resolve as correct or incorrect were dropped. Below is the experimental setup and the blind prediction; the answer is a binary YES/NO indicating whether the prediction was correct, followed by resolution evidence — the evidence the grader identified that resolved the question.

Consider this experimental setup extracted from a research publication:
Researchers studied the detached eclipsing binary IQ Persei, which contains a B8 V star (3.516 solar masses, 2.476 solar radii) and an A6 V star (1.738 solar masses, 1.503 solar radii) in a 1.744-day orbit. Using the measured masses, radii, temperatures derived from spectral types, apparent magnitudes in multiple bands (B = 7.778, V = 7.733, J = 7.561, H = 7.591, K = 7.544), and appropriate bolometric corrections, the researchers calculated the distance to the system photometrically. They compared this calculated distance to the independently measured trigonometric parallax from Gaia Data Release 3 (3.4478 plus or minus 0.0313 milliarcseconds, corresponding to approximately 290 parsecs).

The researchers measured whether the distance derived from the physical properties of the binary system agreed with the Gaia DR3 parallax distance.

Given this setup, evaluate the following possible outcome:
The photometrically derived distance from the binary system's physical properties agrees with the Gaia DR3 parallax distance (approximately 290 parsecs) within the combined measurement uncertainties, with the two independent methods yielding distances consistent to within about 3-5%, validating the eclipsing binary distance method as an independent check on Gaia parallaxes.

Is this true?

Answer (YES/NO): YES